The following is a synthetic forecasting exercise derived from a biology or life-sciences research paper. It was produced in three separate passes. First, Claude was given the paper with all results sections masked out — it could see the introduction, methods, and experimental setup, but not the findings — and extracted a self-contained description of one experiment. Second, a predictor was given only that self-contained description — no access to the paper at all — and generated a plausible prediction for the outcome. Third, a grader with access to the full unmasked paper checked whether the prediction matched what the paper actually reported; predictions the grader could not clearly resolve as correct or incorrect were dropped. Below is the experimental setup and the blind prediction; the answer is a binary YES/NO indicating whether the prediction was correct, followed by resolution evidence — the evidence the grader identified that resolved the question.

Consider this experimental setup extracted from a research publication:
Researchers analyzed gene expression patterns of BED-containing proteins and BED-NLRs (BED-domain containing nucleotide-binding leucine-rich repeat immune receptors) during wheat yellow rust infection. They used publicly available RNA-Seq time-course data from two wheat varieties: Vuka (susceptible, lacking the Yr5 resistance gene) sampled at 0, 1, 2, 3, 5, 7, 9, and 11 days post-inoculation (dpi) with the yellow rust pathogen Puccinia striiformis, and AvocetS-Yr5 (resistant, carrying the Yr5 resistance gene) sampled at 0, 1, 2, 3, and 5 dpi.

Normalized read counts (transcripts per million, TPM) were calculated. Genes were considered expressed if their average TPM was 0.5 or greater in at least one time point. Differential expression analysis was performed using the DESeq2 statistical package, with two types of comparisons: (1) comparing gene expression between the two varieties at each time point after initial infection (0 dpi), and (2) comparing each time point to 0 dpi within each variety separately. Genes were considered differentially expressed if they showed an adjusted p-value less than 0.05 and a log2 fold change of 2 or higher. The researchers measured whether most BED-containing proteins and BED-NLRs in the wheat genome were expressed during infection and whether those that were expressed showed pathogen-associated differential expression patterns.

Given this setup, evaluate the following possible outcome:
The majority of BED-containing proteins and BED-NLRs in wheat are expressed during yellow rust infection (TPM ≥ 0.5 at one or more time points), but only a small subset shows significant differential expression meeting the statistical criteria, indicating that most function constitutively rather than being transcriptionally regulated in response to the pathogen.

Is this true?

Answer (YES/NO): NO